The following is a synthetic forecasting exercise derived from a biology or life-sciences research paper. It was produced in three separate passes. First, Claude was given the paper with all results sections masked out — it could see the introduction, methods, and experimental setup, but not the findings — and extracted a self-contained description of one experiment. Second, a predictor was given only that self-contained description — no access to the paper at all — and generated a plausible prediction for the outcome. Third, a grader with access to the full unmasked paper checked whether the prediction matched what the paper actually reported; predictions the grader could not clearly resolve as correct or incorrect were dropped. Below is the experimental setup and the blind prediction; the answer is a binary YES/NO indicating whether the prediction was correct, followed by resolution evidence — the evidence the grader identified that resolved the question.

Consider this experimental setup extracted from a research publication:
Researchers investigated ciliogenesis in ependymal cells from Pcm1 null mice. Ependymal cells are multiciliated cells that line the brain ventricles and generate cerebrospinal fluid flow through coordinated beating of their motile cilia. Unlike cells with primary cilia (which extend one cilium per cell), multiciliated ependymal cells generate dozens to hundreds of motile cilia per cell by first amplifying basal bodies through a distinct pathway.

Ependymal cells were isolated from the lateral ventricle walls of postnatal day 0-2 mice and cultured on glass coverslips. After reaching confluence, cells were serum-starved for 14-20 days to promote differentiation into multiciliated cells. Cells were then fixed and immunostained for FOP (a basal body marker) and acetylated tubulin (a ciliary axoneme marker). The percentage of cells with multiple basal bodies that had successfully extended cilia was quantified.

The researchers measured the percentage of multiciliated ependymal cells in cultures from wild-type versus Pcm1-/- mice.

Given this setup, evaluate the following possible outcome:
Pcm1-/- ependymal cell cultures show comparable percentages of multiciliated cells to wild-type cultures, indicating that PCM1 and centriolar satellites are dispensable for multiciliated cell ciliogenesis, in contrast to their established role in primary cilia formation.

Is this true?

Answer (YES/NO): NO